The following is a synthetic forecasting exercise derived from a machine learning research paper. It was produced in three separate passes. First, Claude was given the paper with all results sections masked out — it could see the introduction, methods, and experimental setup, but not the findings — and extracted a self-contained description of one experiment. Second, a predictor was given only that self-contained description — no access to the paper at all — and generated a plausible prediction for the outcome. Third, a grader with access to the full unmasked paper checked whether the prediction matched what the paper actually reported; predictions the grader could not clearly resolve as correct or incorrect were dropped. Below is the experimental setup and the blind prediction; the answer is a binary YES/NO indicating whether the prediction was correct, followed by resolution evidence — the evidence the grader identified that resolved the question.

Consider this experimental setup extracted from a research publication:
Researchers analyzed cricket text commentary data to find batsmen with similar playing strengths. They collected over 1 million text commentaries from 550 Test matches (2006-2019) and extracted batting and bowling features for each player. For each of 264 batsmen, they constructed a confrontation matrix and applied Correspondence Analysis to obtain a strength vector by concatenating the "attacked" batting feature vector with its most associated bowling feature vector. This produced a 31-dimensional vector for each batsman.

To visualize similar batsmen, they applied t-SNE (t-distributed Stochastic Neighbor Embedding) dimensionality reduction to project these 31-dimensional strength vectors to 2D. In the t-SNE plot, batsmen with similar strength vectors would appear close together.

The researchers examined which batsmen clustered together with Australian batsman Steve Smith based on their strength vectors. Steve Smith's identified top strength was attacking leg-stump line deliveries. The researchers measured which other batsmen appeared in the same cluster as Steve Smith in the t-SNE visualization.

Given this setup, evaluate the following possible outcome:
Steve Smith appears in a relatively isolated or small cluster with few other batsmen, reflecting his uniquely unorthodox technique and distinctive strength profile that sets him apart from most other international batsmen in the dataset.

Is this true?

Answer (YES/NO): NO